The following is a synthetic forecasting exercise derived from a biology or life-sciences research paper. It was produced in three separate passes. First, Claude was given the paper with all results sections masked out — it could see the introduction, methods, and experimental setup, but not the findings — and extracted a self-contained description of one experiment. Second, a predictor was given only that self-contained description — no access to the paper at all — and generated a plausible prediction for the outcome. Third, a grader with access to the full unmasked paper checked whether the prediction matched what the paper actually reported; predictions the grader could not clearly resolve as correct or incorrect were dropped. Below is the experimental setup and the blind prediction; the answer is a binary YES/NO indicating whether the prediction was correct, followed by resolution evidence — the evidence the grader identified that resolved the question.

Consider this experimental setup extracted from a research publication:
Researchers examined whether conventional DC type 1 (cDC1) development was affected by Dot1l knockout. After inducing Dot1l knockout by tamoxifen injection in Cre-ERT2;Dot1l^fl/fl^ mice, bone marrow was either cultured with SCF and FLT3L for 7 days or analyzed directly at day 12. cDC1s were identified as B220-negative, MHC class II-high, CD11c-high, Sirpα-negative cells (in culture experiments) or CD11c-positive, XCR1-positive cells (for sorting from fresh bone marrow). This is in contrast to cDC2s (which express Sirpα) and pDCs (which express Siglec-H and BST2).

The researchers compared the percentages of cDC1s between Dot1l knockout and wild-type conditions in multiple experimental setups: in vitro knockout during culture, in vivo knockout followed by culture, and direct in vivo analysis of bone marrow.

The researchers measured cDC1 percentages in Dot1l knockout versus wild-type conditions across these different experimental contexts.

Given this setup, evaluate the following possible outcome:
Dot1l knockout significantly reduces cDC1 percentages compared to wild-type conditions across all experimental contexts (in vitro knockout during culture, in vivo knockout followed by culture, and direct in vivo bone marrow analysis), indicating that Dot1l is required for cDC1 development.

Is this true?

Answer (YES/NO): NO